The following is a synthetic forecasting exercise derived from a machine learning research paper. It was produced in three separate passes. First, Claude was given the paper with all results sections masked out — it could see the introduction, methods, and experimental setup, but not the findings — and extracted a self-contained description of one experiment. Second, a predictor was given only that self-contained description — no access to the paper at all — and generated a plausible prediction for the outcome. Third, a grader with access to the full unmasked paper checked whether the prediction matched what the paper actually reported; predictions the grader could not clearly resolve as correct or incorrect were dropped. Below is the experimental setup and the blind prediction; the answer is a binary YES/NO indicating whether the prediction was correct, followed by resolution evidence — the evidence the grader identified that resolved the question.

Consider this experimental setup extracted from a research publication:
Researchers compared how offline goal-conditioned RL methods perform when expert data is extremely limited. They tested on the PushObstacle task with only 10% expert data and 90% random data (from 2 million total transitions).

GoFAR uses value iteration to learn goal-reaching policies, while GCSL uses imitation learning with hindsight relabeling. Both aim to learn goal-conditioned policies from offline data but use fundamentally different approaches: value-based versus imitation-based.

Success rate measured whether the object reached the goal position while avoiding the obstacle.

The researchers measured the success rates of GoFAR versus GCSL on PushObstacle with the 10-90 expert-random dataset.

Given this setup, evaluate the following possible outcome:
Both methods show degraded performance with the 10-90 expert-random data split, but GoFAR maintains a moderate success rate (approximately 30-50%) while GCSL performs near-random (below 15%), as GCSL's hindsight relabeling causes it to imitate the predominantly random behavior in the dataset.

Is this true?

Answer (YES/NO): NO